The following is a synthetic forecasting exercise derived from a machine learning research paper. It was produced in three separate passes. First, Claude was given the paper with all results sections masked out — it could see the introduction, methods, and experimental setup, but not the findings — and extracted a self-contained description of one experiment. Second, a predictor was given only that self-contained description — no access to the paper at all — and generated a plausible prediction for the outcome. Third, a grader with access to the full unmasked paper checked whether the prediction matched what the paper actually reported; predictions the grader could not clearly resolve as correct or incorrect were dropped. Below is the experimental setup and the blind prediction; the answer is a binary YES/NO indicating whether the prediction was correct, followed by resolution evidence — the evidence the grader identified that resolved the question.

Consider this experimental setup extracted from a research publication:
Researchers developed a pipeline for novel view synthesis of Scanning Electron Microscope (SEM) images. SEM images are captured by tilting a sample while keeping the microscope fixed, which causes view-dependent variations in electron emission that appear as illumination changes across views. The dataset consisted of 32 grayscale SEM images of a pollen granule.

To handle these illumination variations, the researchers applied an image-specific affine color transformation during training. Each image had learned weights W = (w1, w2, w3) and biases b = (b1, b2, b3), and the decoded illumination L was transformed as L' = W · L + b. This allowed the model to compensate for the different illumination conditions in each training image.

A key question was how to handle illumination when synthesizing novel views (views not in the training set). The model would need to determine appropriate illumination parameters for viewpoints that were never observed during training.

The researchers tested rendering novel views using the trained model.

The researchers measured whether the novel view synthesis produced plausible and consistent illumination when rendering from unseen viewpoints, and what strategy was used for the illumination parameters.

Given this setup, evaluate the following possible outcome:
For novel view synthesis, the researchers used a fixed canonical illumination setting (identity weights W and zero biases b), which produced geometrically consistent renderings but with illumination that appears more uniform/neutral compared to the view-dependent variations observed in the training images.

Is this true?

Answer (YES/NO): NO